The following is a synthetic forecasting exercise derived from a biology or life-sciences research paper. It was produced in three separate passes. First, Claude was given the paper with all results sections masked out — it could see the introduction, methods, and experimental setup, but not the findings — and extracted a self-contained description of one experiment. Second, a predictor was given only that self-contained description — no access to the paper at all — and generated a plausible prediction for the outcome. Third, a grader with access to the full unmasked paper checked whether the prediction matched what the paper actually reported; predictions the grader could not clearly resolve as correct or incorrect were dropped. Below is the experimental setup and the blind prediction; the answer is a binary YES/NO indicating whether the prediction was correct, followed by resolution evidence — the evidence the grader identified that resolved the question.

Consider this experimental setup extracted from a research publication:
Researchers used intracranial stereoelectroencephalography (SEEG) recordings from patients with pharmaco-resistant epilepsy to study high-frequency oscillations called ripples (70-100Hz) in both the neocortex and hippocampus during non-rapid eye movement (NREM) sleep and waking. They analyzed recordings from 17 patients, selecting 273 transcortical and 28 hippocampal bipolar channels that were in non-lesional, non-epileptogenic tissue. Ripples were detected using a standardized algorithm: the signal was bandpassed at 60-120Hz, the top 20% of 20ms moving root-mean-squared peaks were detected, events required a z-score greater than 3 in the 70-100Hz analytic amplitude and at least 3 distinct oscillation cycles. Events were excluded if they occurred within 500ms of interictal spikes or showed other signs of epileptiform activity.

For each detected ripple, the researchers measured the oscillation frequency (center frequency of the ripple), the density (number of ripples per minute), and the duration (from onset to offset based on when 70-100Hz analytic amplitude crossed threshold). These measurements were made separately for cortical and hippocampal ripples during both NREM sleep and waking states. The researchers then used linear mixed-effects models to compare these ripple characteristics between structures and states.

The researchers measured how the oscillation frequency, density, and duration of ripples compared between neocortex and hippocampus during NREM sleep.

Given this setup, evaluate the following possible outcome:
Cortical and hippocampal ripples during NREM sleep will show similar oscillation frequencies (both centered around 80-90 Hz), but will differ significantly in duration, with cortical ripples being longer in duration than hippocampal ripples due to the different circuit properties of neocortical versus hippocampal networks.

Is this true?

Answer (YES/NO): NO